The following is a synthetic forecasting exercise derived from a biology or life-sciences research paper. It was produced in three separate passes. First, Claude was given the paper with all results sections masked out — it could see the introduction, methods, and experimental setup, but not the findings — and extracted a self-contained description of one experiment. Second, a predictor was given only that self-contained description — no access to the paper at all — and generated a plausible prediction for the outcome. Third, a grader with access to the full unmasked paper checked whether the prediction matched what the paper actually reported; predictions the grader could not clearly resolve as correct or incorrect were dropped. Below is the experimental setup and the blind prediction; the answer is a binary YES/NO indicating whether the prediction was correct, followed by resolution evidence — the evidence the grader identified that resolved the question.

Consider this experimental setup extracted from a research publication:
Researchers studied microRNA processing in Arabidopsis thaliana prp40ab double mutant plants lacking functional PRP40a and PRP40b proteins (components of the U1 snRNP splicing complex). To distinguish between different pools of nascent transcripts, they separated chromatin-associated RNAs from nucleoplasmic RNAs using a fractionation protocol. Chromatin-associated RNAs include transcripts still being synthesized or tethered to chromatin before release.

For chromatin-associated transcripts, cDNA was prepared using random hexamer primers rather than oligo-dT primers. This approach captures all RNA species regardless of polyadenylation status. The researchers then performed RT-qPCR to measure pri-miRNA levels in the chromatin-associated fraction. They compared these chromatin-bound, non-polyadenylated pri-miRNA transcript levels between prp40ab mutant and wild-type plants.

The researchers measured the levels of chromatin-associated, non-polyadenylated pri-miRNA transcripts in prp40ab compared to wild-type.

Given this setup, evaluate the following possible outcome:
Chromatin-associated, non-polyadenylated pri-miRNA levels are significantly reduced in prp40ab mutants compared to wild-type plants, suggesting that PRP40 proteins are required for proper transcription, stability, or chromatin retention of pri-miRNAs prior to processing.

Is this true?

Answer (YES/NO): NO